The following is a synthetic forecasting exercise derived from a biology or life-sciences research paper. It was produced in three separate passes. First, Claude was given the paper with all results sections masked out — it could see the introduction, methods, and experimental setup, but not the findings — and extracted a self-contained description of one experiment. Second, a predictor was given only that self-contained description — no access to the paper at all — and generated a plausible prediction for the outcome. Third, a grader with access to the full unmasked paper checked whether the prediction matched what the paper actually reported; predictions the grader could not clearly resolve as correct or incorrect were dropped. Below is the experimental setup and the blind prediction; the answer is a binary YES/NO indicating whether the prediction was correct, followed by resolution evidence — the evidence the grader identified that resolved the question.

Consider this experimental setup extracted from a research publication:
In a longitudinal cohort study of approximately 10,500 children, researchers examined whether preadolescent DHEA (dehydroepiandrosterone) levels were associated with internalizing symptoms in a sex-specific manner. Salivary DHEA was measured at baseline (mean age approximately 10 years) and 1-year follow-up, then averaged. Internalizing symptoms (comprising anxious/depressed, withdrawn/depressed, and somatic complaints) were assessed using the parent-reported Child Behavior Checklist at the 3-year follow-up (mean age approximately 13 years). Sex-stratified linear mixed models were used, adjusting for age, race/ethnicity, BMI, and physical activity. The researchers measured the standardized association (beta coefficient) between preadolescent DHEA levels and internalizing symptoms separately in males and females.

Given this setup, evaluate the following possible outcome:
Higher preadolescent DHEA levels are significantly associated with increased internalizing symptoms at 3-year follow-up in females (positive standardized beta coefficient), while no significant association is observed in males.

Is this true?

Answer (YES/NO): NO